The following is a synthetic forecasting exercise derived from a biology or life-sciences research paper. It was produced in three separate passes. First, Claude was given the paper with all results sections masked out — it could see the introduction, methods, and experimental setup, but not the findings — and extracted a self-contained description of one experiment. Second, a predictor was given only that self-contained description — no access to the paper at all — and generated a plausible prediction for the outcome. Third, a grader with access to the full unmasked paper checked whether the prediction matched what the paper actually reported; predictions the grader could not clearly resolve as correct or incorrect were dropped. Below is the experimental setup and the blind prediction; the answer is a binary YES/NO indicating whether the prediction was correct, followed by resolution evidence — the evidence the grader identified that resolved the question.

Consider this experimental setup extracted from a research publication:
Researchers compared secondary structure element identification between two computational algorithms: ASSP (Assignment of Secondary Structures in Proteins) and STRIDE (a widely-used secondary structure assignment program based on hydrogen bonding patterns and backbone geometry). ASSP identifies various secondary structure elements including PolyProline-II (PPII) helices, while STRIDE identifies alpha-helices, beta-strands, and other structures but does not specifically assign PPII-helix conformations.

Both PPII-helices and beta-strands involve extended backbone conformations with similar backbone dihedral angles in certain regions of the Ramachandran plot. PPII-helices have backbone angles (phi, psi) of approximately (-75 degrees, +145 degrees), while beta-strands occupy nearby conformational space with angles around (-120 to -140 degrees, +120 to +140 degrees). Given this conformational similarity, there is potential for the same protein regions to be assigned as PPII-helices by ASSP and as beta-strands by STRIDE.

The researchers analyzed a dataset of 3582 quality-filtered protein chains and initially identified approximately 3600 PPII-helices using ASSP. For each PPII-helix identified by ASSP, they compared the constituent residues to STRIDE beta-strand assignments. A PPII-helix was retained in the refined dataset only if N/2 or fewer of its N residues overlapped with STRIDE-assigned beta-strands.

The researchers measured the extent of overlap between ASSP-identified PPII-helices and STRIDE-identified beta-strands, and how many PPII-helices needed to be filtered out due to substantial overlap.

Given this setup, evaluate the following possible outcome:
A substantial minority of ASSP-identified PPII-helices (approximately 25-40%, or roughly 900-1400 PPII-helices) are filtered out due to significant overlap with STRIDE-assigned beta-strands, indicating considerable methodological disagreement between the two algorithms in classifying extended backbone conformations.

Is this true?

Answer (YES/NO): NO